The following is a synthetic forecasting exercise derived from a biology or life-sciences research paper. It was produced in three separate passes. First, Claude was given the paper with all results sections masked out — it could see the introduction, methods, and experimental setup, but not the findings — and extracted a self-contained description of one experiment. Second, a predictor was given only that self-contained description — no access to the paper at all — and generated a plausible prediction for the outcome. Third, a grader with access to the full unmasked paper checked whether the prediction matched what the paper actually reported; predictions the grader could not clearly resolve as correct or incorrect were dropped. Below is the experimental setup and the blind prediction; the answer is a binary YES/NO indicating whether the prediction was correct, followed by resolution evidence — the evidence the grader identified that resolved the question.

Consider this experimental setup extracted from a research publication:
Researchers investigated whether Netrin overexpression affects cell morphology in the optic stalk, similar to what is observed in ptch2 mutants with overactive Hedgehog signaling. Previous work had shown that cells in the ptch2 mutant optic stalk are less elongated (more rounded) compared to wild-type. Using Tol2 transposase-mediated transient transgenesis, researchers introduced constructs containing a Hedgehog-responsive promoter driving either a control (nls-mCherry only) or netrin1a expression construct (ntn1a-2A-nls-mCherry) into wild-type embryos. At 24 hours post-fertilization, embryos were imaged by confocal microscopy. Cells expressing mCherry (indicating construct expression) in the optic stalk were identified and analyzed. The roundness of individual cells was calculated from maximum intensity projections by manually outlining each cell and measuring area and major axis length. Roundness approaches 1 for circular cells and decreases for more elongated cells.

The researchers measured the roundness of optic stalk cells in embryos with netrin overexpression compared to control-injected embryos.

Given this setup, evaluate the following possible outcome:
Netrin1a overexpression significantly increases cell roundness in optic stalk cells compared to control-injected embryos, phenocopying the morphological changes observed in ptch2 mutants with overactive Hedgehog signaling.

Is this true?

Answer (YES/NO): YES